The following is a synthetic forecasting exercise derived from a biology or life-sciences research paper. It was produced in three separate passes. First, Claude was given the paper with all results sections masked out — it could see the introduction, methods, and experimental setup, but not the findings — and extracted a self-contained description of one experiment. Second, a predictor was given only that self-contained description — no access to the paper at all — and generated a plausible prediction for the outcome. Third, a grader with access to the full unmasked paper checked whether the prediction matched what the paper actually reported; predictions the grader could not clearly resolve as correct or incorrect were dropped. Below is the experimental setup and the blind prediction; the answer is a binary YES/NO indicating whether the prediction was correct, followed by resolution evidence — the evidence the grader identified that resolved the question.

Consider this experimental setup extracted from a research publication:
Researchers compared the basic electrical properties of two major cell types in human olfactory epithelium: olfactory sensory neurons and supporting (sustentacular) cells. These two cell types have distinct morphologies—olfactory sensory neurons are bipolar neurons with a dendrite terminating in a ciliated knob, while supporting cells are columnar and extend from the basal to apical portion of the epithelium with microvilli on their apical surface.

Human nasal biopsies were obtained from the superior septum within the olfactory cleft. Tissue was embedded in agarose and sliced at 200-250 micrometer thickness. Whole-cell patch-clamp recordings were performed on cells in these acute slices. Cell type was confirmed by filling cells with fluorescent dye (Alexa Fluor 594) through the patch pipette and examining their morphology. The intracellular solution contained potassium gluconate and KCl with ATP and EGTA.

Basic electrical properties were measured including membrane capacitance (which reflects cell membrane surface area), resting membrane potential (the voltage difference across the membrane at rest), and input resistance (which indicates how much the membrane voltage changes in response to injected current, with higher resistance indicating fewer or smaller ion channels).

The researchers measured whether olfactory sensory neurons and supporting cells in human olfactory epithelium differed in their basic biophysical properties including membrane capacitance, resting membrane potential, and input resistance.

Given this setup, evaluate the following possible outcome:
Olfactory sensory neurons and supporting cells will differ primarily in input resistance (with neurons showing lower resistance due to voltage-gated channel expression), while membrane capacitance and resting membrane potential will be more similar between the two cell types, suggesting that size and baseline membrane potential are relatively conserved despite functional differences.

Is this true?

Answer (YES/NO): NO